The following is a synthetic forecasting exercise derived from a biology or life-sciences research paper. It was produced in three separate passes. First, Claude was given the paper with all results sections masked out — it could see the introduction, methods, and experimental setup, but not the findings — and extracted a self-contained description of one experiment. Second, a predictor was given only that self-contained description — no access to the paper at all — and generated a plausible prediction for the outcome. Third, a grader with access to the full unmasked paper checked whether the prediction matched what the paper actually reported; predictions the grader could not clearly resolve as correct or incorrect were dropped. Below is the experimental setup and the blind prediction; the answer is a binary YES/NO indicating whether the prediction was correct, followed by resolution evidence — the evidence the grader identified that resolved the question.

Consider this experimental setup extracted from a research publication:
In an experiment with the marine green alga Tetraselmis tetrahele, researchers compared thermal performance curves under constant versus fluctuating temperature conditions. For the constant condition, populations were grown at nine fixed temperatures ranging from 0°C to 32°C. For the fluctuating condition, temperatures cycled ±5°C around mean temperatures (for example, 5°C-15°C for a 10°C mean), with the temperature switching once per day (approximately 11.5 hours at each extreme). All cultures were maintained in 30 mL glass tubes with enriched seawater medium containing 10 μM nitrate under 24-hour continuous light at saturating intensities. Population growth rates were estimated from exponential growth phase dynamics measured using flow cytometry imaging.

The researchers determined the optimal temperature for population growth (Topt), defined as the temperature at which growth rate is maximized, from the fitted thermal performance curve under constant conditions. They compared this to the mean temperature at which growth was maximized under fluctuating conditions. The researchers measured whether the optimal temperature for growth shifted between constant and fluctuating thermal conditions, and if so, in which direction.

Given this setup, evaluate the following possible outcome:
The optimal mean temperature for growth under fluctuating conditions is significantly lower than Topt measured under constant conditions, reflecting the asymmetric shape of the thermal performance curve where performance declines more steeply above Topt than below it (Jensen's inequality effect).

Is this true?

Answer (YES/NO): YES